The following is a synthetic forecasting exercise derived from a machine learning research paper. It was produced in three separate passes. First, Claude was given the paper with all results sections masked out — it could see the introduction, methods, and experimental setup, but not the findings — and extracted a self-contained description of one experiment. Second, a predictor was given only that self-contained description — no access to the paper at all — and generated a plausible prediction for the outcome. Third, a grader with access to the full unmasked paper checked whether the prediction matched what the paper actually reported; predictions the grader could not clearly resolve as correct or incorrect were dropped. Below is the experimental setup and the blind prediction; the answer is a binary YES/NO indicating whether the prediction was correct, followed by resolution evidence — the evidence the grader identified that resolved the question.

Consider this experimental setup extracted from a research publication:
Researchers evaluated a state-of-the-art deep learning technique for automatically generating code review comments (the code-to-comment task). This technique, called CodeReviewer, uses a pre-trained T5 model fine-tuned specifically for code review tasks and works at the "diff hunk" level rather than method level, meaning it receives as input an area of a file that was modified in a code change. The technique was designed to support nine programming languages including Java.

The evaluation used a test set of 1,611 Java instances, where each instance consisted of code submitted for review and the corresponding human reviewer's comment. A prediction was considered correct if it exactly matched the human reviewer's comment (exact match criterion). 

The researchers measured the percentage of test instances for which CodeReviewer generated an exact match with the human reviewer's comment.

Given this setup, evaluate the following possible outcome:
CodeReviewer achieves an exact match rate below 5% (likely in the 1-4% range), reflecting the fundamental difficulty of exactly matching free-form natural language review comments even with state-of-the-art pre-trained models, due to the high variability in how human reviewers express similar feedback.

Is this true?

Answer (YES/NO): NO